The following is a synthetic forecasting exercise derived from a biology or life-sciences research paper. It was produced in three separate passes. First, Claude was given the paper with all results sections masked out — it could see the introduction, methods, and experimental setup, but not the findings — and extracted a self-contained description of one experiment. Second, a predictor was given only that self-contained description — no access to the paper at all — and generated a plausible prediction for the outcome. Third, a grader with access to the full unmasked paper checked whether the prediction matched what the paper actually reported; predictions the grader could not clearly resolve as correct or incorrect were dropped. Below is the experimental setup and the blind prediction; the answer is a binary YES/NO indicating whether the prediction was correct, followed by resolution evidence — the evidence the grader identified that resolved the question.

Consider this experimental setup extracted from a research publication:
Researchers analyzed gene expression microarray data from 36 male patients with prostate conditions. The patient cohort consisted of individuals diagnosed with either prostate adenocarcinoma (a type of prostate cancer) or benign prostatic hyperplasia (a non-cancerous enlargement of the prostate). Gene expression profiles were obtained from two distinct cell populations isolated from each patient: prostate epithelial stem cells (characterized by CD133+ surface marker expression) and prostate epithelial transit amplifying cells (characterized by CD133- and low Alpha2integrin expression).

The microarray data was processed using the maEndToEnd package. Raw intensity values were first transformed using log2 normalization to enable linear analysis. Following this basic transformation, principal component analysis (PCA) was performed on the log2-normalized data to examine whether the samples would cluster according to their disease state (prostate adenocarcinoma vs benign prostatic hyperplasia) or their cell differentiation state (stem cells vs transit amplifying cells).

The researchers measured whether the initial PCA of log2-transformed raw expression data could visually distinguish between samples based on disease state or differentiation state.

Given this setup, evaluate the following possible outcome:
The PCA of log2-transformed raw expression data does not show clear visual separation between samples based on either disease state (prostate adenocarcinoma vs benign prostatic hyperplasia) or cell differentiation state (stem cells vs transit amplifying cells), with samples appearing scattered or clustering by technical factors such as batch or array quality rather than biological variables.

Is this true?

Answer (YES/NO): YES